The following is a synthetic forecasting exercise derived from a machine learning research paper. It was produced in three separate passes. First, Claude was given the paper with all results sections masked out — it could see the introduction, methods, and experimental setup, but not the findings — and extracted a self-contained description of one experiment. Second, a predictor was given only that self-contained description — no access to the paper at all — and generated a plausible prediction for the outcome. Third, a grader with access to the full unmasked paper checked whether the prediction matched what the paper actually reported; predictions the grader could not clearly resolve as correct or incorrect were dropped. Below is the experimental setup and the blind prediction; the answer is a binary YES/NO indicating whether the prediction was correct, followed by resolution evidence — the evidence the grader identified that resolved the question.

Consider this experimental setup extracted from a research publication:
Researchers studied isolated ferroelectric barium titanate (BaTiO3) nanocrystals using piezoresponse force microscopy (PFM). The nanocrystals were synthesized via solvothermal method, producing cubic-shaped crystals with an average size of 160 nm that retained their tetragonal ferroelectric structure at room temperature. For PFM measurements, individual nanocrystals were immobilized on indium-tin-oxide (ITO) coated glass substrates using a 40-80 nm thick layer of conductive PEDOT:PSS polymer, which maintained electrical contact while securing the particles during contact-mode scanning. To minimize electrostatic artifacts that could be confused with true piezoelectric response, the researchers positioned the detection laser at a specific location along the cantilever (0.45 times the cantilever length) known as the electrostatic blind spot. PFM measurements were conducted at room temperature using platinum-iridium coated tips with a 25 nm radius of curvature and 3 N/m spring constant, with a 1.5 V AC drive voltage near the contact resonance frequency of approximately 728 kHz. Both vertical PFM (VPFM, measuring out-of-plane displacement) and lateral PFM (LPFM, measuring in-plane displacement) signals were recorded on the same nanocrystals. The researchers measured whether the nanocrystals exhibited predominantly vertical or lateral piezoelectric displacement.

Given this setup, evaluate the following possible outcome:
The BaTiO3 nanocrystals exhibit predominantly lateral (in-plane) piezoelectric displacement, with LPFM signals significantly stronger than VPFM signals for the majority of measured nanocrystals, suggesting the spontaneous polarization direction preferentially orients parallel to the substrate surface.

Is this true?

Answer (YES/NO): YES